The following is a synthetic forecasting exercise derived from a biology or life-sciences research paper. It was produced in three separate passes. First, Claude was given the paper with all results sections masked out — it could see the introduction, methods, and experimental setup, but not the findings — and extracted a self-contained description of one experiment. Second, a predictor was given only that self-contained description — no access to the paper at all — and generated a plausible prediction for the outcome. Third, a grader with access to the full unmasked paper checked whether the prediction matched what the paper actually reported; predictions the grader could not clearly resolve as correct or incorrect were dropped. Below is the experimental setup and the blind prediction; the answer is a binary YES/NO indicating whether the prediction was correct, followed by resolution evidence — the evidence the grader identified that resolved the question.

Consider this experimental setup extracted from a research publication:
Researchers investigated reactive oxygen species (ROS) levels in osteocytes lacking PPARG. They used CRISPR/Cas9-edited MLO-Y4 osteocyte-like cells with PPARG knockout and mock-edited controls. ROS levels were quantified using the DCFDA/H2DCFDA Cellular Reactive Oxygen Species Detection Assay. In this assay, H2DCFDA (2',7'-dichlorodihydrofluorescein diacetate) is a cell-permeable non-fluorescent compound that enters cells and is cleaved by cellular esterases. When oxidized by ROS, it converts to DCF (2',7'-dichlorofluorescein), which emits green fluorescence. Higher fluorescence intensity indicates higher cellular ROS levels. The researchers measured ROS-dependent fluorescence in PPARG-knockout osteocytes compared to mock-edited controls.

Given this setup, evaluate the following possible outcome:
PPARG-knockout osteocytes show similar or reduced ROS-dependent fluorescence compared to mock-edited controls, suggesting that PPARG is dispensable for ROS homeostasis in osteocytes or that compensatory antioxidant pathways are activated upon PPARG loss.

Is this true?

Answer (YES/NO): NO